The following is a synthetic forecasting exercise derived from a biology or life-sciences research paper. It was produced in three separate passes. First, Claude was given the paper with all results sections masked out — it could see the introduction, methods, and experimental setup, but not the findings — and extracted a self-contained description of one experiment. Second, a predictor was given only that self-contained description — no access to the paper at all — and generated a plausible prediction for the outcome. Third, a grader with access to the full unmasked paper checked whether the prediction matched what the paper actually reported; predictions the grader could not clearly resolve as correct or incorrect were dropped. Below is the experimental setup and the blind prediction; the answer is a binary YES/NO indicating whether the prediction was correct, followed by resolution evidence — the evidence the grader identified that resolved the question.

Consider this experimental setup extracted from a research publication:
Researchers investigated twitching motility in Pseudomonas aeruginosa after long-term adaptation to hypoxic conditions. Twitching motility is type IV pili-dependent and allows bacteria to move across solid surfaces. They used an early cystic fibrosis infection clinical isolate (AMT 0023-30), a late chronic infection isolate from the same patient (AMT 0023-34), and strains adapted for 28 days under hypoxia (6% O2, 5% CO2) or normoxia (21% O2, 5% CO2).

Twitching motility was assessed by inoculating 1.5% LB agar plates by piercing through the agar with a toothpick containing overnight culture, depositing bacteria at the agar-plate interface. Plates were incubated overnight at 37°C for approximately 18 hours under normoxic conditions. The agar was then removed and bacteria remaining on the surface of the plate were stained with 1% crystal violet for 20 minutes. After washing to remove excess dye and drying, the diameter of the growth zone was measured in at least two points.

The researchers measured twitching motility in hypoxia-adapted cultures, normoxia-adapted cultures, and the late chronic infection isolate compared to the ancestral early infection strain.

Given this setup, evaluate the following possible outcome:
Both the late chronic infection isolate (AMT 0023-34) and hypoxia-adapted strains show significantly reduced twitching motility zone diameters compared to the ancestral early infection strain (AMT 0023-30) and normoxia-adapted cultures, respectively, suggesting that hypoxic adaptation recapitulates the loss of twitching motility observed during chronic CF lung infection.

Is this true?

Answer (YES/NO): NO